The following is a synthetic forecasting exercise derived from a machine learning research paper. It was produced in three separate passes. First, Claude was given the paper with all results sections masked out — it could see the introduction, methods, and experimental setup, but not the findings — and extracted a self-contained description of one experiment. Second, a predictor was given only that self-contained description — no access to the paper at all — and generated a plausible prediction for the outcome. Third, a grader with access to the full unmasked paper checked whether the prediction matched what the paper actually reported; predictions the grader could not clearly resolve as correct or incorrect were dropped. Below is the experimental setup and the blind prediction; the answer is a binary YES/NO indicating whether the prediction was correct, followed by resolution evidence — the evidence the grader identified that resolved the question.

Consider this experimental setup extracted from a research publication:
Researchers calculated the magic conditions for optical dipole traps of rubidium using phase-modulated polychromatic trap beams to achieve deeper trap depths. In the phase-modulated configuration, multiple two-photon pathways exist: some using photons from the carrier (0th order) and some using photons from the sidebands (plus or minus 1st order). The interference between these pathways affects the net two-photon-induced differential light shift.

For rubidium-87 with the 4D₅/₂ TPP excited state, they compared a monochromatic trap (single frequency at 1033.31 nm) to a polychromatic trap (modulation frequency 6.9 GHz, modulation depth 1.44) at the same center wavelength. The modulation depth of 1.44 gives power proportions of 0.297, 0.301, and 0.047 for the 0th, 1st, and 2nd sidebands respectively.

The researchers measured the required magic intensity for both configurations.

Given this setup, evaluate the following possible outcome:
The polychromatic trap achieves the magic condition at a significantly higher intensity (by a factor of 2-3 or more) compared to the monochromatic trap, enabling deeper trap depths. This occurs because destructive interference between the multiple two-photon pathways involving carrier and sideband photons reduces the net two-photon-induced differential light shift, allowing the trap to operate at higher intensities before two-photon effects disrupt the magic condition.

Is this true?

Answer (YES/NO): YES